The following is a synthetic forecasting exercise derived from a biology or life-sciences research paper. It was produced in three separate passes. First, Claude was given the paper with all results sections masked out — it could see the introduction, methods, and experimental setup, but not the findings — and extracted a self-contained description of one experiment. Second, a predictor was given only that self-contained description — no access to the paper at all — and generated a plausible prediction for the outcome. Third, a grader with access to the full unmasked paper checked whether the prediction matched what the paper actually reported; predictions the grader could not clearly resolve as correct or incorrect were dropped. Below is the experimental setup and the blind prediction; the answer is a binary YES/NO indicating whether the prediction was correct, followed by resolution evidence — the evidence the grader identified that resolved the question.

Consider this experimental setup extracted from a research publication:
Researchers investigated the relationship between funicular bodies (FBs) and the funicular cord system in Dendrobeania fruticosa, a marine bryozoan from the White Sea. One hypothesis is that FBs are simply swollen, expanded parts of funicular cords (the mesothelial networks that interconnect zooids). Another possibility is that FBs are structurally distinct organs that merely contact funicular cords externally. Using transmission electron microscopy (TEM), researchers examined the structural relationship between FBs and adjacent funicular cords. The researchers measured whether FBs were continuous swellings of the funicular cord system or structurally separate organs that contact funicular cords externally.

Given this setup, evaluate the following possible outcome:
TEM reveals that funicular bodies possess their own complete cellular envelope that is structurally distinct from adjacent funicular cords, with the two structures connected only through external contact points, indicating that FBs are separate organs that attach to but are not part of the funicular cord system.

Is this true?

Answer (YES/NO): YES